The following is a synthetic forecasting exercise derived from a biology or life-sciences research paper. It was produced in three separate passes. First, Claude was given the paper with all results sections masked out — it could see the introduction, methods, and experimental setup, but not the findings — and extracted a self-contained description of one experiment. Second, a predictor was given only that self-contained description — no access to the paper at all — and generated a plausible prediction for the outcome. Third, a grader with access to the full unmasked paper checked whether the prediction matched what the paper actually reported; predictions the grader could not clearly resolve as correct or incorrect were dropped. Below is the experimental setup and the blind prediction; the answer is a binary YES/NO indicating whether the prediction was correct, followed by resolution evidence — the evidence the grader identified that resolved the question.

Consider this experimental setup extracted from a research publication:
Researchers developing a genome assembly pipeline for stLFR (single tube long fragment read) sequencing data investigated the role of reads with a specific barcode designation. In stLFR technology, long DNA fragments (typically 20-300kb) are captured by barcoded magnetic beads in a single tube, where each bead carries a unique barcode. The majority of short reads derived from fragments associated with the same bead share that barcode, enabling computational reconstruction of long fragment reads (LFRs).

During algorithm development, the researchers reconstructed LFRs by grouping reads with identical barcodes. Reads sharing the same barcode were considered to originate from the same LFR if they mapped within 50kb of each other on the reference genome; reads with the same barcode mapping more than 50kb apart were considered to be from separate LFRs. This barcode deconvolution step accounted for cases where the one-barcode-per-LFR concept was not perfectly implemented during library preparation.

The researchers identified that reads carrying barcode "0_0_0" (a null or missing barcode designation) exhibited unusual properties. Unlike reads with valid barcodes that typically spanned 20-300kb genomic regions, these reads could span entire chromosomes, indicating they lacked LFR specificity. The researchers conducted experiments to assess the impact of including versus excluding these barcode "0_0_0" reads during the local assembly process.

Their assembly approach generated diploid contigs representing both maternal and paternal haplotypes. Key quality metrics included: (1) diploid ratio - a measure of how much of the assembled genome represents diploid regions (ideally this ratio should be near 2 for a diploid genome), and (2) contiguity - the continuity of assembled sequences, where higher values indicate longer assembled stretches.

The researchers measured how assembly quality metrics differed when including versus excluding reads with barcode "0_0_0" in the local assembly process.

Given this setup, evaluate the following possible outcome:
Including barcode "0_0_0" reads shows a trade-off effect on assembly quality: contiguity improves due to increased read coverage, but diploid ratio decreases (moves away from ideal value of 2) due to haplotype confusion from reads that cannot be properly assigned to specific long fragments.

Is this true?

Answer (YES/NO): NO